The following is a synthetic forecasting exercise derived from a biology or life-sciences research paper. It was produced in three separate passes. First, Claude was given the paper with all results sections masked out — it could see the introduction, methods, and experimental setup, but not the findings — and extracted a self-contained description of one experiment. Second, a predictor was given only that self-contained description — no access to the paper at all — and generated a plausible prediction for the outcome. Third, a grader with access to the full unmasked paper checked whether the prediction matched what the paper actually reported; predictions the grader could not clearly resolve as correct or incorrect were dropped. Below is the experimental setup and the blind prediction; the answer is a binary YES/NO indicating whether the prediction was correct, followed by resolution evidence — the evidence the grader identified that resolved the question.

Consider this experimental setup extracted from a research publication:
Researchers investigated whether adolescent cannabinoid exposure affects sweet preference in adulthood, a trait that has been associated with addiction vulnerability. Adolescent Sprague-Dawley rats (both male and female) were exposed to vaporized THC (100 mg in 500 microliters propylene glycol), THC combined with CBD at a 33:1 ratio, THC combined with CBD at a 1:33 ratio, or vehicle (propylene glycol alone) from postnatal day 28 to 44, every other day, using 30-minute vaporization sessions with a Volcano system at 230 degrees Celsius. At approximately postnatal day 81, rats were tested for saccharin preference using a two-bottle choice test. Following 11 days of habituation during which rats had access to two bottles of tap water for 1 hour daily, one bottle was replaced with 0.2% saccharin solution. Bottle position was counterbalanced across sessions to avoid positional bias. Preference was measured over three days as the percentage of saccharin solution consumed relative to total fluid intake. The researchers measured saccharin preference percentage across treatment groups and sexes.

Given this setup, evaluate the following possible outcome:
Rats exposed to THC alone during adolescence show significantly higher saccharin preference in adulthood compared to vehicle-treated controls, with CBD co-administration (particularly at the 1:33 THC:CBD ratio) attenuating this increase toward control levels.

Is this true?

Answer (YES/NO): NO